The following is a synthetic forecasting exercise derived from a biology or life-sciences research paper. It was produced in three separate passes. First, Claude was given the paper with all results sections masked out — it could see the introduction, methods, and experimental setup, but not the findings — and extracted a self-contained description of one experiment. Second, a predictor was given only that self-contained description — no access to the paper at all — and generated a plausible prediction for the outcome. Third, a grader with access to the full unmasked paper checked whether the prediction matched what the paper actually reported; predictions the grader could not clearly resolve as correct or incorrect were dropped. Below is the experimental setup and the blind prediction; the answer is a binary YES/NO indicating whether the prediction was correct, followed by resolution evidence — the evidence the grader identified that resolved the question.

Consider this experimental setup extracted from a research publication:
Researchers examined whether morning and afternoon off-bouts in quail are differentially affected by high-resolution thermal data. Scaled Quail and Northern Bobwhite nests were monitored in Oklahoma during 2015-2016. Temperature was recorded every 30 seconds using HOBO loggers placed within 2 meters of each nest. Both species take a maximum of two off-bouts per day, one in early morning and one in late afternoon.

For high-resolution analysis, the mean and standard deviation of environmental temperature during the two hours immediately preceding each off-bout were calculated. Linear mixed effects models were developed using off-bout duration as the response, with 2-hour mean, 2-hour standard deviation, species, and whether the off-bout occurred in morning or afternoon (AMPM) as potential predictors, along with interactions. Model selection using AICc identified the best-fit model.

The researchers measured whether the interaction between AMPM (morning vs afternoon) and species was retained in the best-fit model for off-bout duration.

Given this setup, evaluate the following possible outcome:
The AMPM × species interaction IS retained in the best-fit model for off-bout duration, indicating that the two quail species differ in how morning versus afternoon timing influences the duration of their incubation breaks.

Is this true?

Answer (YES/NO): YES